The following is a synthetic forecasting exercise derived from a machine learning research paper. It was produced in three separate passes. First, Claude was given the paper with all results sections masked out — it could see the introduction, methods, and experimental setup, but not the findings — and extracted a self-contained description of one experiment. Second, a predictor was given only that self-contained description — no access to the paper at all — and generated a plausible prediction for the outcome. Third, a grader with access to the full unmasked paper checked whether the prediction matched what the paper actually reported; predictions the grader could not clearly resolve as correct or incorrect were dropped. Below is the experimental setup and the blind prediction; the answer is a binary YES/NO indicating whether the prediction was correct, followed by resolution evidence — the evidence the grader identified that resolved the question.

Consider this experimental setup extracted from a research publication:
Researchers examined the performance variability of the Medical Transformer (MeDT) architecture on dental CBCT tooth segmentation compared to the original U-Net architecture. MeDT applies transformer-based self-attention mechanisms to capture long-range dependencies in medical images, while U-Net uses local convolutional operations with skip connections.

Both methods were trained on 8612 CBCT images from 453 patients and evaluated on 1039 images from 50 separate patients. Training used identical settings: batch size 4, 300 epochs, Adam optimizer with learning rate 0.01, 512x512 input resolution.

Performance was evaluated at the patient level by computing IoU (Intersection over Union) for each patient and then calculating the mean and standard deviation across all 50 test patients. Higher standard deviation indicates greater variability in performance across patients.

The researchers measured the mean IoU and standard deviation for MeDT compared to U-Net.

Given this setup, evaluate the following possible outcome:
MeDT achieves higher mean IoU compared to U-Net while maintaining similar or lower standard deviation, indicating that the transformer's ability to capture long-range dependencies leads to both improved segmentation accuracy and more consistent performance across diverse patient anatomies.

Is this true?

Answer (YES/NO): NO